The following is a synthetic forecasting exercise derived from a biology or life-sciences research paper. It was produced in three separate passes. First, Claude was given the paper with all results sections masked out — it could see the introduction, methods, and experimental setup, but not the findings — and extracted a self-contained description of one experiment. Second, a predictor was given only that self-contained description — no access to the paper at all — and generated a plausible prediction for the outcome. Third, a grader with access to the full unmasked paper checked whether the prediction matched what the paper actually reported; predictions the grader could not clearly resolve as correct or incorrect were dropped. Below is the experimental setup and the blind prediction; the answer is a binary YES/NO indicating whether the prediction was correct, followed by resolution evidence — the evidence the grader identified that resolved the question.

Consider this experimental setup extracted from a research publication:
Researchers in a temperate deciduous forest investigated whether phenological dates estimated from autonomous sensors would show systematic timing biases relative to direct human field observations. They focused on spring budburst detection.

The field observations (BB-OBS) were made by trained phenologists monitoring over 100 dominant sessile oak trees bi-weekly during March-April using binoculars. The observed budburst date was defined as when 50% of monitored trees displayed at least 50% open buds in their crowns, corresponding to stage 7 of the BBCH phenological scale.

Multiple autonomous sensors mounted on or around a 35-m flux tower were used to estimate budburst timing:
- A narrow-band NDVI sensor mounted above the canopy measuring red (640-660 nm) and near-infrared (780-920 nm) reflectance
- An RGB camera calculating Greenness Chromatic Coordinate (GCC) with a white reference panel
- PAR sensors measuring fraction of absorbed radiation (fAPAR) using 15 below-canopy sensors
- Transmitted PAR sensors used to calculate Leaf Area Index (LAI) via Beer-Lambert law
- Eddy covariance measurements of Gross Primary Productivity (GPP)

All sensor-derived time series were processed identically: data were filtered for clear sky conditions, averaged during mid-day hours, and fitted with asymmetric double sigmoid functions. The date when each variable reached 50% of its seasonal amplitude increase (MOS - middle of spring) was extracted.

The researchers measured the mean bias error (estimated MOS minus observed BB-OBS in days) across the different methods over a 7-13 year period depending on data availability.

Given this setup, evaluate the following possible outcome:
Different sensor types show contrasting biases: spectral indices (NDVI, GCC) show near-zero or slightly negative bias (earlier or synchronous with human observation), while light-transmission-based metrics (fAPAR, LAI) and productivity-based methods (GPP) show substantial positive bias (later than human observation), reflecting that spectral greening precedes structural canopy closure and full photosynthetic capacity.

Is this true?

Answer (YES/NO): NO